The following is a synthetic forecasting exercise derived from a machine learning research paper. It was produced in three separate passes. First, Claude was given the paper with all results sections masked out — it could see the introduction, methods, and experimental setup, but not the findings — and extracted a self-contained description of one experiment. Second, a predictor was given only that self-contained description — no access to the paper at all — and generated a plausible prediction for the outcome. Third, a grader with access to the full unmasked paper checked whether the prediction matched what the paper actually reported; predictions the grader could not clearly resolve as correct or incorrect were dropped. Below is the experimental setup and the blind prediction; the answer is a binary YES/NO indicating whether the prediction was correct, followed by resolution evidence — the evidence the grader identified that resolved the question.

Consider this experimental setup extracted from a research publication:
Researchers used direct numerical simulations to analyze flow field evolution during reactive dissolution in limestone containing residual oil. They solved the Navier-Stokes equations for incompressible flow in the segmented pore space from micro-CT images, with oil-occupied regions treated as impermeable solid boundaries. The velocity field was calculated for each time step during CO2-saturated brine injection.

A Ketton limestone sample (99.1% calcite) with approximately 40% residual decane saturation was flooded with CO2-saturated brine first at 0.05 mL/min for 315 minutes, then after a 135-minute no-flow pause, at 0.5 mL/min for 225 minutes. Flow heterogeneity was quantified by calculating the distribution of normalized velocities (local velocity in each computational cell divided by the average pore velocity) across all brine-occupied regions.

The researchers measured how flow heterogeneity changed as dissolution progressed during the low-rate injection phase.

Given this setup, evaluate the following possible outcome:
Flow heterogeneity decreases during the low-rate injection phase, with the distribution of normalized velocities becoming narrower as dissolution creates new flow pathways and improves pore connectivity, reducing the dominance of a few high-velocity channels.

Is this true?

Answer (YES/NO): NO